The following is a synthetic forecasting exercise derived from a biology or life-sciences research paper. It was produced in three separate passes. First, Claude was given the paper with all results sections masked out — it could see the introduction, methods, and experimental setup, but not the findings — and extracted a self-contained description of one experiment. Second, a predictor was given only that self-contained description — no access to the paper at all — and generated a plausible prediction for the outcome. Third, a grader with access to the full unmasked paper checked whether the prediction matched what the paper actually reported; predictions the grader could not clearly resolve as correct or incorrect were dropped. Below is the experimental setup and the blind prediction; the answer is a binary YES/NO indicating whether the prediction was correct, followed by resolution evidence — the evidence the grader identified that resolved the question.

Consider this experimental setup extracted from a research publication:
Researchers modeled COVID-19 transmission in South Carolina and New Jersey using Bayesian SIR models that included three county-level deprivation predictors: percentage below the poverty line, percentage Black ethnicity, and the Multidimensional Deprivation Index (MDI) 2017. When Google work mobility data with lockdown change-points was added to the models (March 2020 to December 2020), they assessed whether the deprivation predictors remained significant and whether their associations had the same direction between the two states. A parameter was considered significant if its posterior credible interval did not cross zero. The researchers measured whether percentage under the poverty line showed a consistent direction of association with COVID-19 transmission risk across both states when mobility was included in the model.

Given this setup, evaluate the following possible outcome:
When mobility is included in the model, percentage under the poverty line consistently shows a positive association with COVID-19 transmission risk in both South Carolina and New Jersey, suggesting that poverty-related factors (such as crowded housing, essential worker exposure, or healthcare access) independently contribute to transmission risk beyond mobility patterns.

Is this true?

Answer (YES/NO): YES